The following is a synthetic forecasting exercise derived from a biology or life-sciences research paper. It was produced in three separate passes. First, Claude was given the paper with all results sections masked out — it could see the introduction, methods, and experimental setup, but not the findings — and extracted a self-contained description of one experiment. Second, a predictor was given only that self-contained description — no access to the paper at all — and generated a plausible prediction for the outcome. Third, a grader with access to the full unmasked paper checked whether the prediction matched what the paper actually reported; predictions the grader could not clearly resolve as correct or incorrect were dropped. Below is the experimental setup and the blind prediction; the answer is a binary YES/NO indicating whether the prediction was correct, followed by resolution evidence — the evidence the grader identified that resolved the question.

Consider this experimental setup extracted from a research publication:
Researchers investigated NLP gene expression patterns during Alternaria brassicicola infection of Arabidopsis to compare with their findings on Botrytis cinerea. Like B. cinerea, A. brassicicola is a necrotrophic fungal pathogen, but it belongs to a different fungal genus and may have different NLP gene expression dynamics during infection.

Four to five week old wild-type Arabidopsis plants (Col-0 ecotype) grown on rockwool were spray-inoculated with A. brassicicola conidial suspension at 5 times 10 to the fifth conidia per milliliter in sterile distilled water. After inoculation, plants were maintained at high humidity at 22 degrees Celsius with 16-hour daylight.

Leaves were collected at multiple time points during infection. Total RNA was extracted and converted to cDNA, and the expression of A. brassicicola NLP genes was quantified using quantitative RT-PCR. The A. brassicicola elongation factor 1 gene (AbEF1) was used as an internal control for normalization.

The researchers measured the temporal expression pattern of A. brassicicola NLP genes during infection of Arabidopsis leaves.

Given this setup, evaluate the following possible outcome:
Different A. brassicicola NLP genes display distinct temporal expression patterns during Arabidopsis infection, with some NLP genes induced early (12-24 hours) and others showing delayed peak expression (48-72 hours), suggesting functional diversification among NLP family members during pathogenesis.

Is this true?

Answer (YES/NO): NO